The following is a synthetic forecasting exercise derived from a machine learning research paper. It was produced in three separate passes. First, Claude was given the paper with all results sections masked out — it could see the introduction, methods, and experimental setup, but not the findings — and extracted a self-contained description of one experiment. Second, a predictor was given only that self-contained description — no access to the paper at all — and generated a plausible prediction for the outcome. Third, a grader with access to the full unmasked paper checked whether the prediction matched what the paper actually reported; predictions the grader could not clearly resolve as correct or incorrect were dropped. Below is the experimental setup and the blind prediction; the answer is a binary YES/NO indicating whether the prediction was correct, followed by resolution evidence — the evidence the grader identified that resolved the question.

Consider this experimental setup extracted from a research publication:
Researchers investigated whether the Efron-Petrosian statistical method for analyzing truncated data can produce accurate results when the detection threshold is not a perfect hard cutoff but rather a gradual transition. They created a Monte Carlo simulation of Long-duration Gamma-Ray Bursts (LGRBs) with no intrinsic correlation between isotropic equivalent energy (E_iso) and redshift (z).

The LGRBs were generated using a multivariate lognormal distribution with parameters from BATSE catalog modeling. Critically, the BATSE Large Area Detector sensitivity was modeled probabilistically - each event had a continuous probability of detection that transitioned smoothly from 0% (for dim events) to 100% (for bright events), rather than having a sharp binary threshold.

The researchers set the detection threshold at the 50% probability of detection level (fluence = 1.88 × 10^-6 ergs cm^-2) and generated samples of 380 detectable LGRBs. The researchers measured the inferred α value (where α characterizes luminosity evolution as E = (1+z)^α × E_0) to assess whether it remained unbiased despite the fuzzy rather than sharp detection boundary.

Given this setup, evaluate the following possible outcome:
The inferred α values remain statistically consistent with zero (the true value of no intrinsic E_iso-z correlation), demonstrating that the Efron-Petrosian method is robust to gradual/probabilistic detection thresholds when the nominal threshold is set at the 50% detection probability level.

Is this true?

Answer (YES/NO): YES